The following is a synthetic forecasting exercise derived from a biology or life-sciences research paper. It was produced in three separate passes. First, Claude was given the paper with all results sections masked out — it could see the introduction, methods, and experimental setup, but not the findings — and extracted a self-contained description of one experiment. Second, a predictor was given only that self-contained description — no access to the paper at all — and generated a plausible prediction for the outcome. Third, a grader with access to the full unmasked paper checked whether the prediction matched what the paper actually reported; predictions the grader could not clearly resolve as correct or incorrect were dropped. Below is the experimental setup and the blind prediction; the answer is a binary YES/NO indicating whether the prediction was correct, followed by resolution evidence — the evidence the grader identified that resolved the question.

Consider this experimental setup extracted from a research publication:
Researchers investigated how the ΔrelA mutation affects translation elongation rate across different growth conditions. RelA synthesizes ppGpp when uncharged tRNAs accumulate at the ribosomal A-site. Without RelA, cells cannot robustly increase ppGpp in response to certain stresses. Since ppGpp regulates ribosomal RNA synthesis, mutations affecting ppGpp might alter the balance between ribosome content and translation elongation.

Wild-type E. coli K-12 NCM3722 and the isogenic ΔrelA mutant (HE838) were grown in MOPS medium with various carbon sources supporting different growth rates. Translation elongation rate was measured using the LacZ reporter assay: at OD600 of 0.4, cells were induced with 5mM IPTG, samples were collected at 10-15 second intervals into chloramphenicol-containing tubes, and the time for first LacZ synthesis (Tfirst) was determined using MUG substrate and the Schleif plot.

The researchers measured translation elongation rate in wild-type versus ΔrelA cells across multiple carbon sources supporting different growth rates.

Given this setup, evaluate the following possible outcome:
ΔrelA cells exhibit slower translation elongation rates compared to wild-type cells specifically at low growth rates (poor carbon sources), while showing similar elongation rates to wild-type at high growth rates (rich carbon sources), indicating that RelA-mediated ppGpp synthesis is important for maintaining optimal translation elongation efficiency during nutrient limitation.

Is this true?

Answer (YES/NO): NO